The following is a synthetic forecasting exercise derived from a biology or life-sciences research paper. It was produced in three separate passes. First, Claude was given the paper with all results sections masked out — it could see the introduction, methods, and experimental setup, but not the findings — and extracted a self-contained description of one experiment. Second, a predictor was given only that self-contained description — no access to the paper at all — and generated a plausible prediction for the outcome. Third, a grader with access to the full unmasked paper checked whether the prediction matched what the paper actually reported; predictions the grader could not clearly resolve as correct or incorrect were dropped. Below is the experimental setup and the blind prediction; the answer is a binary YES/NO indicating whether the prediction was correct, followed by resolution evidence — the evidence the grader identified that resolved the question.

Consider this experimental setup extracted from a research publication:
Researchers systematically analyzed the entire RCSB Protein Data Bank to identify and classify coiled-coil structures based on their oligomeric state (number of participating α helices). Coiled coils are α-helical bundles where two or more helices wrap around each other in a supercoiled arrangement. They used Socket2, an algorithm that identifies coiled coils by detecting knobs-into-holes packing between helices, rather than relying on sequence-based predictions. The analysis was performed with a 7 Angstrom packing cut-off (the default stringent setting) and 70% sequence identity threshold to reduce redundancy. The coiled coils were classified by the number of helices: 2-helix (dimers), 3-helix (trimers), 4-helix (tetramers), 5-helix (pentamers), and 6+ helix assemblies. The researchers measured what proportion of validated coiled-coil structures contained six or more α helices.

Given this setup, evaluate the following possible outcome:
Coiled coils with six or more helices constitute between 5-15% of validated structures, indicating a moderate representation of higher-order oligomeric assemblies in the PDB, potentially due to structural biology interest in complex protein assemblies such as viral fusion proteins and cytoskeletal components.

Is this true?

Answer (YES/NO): NO